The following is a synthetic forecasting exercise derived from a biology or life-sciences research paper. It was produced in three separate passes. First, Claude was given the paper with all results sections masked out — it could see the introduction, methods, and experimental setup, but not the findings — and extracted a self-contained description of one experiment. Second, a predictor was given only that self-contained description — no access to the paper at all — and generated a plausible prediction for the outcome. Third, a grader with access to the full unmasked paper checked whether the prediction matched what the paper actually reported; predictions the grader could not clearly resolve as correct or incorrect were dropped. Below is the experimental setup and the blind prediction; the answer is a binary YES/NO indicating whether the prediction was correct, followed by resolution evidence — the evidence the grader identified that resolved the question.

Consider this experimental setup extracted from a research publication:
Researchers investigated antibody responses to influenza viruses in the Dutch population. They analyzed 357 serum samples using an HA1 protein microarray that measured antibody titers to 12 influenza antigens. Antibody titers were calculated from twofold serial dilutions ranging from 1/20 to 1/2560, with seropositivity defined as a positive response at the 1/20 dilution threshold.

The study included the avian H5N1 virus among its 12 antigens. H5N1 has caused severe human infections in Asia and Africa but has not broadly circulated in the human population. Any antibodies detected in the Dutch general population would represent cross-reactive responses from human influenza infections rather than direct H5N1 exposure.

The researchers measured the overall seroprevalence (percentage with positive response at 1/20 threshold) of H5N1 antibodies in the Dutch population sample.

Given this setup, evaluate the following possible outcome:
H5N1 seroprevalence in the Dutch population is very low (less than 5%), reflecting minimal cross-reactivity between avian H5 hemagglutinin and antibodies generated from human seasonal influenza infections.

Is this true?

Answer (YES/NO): NO